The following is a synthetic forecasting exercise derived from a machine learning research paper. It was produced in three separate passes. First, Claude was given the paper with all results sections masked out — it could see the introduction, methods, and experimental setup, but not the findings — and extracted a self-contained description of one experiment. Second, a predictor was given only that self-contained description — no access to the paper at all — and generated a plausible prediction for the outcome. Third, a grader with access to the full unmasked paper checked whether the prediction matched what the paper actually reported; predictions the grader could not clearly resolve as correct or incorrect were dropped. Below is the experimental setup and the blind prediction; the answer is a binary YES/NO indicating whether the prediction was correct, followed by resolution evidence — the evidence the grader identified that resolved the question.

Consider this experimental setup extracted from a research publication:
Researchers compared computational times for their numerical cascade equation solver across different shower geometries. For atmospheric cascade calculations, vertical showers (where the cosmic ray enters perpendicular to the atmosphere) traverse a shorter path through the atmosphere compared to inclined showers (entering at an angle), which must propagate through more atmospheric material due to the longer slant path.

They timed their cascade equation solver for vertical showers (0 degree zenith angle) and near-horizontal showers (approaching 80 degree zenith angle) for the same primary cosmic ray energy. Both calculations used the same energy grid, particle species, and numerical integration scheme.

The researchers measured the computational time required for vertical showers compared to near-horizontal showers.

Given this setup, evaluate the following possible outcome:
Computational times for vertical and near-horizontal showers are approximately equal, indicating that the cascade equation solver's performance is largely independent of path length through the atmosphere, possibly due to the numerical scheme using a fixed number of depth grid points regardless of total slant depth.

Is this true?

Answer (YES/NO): NO